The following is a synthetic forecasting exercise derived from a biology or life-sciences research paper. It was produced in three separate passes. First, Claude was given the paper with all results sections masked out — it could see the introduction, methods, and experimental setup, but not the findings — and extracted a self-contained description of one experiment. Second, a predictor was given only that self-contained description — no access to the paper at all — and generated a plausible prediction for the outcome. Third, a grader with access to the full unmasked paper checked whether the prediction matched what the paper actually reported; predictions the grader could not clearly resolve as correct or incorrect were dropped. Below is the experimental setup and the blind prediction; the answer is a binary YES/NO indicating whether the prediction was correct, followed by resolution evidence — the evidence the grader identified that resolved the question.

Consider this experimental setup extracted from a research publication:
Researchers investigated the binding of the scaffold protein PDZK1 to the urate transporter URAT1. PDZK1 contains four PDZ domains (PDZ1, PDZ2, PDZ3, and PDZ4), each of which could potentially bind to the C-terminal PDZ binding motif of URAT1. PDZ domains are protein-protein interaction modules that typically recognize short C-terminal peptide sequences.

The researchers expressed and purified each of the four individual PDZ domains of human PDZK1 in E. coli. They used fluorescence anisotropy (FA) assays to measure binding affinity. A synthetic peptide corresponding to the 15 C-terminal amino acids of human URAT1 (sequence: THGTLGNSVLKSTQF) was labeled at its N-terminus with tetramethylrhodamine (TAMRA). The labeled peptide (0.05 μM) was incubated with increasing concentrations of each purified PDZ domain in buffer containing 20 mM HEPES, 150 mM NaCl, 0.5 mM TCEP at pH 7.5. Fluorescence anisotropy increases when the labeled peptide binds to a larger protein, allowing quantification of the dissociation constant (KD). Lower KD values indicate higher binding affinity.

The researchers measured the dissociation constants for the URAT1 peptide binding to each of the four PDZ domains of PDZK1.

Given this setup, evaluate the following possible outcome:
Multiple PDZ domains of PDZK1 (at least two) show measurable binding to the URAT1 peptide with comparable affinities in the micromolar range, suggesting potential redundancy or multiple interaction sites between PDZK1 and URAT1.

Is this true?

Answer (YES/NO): NO